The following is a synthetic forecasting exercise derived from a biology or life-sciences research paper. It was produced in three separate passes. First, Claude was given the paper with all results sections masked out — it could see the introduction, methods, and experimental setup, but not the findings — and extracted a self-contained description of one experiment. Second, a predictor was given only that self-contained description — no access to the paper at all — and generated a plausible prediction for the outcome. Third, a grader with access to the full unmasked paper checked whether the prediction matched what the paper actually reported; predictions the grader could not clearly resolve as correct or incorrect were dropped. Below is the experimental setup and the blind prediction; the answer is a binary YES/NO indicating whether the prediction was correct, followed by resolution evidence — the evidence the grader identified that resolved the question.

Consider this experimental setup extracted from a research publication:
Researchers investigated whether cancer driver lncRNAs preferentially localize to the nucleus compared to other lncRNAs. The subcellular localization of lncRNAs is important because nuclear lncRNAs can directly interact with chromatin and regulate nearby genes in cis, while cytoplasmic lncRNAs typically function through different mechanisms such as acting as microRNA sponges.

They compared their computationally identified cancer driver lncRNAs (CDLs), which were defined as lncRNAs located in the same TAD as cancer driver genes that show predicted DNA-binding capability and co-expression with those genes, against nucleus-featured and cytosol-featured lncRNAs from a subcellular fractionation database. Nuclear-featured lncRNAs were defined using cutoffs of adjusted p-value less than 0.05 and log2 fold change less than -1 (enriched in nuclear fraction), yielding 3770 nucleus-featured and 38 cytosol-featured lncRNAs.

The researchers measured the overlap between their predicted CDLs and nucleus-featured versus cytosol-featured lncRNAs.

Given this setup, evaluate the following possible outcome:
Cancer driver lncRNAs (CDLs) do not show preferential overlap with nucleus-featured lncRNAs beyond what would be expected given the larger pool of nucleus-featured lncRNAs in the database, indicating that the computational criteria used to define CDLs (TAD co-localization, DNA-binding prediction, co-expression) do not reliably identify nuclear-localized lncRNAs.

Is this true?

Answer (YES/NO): NO